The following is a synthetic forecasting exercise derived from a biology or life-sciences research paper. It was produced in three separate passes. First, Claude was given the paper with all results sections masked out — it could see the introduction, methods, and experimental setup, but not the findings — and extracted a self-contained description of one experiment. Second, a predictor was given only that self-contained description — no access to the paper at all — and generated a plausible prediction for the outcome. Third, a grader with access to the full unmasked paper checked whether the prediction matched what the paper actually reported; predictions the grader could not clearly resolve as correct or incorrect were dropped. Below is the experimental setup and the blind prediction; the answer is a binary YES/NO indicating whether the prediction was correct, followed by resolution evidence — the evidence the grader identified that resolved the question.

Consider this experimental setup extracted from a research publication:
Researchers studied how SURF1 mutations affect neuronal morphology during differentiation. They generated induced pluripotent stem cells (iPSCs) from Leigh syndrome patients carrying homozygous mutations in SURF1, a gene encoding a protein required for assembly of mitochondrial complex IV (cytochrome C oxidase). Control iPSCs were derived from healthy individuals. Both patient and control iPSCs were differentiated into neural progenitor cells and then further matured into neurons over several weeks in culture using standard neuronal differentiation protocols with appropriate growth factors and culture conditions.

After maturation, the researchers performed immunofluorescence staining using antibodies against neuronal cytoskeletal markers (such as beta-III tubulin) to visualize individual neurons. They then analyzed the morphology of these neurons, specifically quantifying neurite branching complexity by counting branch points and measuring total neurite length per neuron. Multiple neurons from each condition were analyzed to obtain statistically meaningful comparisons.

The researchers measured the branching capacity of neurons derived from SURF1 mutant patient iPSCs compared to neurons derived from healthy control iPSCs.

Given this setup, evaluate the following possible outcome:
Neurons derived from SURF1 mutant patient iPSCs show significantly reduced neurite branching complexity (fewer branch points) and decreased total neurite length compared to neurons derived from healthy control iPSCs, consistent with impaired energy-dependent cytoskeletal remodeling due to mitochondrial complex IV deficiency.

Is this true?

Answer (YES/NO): YES